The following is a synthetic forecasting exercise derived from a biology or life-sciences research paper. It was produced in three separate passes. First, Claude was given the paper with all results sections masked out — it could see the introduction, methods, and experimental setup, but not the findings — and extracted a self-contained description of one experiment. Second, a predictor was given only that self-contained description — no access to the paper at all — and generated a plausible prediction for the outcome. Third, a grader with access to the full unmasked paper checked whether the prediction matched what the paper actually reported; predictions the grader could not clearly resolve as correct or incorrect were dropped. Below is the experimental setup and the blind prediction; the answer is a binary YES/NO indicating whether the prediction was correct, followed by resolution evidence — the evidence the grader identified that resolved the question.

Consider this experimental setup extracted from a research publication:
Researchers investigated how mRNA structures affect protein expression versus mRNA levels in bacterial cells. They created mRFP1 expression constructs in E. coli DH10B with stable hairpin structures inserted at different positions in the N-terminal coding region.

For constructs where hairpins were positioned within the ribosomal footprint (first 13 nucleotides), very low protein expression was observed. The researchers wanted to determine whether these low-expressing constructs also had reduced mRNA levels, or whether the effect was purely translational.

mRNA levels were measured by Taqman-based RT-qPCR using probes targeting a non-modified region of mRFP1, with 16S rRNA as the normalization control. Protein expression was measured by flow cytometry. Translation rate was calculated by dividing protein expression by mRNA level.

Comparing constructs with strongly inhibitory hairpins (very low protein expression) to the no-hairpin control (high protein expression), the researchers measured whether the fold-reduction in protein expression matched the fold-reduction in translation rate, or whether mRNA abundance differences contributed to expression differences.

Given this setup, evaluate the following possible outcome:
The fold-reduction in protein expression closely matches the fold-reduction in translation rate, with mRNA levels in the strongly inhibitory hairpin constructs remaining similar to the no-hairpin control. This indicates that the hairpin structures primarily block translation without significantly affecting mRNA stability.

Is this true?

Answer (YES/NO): NO